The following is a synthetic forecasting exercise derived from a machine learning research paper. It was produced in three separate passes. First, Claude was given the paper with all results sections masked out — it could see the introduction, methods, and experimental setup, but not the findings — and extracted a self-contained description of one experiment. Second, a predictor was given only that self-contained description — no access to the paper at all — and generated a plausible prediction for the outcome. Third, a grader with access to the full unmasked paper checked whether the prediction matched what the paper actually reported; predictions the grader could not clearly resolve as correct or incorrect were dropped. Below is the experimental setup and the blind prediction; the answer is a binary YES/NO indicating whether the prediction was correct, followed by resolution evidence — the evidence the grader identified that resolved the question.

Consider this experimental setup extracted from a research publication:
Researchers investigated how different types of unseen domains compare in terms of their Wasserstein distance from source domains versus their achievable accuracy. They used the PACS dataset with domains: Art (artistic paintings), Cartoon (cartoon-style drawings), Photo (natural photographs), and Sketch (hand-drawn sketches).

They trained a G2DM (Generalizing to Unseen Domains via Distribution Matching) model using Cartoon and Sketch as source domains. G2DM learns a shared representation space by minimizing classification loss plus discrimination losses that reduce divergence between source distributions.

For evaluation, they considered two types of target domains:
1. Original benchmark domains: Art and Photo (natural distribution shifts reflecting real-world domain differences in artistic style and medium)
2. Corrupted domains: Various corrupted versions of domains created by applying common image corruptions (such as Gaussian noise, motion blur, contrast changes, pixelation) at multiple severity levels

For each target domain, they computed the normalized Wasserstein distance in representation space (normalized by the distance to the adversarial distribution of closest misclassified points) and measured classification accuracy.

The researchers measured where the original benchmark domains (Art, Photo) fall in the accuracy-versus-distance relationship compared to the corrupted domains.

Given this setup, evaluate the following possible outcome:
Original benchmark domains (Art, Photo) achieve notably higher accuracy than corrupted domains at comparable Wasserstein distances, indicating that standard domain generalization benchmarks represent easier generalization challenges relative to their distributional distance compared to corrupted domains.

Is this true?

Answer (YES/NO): NO